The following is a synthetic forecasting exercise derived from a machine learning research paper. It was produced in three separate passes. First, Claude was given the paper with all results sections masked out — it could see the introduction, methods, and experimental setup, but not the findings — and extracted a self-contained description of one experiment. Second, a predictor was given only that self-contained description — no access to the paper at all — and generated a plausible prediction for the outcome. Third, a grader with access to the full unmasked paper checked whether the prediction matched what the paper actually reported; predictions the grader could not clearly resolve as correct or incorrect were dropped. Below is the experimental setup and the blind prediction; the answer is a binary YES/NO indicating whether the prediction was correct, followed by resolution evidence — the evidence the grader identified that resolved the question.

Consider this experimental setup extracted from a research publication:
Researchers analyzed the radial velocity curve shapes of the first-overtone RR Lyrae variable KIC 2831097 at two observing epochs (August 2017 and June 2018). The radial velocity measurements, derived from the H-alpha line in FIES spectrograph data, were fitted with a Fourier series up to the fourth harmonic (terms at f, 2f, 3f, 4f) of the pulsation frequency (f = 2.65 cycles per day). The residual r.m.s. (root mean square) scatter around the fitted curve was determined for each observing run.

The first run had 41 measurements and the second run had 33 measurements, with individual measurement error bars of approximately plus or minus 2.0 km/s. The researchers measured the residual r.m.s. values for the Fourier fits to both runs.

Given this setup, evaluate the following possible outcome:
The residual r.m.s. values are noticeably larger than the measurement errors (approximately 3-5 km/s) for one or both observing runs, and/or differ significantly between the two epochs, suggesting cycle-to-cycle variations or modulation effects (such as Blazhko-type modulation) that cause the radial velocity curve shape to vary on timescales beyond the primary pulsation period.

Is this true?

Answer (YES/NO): NO